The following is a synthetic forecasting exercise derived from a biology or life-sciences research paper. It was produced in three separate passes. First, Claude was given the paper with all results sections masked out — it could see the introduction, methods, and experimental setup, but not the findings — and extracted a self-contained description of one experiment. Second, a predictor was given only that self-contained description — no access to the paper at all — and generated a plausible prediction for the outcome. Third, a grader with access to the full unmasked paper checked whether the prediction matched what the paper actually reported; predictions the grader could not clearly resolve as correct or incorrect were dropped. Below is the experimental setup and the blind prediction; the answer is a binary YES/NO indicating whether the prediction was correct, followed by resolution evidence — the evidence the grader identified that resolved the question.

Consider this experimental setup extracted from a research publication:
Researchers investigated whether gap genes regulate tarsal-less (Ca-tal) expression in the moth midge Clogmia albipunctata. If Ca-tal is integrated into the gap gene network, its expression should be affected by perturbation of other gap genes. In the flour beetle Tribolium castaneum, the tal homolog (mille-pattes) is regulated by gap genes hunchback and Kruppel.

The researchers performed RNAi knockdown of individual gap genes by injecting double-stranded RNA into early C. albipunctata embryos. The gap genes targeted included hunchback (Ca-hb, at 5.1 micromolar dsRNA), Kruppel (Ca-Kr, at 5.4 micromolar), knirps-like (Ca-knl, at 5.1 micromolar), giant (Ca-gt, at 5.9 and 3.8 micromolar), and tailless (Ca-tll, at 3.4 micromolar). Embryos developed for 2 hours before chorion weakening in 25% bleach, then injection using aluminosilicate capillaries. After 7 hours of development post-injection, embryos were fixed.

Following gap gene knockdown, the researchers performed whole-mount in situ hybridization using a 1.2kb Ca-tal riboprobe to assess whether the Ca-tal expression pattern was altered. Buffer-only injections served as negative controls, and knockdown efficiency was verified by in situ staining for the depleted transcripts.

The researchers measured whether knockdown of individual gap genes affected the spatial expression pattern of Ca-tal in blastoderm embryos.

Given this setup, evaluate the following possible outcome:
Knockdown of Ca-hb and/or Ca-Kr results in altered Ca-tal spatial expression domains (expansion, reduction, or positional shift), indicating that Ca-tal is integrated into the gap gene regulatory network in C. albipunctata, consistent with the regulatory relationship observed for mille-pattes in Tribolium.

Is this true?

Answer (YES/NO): NO